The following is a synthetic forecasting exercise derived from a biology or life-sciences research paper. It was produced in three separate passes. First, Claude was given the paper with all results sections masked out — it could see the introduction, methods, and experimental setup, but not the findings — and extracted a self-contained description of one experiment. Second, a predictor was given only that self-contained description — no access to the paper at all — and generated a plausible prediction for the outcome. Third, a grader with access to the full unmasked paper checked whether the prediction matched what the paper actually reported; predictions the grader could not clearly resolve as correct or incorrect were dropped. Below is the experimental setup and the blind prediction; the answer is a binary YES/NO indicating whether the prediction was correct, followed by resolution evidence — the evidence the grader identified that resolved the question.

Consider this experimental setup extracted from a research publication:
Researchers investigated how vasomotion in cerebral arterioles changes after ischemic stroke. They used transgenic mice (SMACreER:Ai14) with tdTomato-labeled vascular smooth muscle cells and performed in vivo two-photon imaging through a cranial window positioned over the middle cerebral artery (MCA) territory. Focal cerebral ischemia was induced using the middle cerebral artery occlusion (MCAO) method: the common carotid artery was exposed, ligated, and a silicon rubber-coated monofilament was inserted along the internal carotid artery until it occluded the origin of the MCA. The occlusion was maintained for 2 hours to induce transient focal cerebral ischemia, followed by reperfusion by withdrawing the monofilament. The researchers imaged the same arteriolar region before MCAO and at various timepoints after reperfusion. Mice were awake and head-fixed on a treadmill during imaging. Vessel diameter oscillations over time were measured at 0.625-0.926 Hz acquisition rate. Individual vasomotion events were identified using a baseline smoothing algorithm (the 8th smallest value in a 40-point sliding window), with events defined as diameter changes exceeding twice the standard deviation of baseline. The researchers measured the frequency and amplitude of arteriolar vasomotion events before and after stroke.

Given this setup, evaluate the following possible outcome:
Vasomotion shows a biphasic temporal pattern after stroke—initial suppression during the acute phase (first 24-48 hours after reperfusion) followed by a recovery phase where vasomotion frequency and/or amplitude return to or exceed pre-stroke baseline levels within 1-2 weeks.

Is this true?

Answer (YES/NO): NO